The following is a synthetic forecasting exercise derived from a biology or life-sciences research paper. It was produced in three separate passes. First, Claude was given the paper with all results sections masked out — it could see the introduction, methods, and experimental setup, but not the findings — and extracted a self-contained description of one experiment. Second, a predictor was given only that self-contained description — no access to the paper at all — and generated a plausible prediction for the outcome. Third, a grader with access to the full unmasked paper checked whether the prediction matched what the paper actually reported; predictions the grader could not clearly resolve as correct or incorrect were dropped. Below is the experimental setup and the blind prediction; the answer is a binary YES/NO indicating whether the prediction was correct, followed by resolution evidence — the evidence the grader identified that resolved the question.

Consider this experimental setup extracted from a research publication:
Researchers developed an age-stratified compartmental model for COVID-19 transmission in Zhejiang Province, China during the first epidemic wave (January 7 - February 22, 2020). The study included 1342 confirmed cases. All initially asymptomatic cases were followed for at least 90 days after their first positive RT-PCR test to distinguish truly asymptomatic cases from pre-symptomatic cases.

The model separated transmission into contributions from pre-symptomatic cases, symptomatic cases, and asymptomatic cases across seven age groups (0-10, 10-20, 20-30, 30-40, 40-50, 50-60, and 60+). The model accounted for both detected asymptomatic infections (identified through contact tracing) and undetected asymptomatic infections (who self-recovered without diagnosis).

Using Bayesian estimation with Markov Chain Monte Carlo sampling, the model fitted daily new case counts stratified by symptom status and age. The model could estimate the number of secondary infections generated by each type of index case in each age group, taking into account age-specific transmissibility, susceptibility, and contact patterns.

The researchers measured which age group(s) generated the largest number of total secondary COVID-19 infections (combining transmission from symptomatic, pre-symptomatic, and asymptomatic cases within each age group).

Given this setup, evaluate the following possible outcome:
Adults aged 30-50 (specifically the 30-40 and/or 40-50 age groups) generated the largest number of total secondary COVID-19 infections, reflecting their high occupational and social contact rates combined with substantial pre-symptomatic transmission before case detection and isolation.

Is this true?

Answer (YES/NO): NO